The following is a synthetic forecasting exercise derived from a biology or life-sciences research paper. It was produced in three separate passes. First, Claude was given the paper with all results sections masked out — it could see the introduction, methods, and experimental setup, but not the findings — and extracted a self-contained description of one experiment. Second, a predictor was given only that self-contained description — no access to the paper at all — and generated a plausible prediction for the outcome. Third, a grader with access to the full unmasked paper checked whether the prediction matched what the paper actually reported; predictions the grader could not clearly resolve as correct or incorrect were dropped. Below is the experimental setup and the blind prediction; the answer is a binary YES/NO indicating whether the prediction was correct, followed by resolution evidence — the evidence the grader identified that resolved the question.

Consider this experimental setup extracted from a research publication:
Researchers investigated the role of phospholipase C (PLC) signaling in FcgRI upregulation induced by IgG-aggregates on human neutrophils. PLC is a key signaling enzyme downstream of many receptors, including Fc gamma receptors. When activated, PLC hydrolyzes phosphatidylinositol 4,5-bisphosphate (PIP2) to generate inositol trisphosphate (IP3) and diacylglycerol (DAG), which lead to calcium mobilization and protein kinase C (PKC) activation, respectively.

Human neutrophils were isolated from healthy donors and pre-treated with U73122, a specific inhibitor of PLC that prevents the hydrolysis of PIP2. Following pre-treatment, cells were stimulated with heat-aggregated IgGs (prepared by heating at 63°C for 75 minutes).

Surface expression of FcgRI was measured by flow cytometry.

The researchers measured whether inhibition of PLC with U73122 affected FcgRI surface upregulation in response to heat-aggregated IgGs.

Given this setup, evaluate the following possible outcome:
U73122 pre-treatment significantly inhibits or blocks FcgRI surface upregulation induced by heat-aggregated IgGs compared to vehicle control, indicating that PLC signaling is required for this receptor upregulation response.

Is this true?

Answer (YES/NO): NO